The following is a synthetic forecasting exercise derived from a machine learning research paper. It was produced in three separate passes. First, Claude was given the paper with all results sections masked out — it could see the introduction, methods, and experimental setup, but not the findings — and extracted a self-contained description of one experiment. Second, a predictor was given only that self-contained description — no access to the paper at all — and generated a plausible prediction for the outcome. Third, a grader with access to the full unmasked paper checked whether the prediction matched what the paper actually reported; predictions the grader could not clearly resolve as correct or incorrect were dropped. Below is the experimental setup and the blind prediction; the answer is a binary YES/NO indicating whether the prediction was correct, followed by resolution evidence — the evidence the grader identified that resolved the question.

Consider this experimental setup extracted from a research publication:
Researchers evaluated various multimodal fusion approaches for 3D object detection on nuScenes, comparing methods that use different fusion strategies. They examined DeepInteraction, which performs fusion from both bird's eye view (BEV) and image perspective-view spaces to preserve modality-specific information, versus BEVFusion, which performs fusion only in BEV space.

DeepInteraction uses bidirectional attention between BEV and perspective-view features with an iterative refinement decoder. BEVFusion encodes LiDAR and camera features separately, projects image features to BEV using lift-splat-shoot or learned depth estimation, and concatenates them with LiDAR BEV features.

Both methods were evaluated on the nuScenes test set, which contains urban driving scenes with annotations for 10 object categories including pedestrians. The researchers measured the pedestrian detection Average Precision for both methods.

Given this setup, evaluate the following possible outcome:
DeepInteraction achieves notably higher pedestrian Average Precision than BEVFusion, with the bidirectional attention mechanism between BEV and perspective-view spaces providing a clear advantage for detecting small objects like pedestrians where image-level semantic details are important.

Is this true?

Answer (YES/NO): YES